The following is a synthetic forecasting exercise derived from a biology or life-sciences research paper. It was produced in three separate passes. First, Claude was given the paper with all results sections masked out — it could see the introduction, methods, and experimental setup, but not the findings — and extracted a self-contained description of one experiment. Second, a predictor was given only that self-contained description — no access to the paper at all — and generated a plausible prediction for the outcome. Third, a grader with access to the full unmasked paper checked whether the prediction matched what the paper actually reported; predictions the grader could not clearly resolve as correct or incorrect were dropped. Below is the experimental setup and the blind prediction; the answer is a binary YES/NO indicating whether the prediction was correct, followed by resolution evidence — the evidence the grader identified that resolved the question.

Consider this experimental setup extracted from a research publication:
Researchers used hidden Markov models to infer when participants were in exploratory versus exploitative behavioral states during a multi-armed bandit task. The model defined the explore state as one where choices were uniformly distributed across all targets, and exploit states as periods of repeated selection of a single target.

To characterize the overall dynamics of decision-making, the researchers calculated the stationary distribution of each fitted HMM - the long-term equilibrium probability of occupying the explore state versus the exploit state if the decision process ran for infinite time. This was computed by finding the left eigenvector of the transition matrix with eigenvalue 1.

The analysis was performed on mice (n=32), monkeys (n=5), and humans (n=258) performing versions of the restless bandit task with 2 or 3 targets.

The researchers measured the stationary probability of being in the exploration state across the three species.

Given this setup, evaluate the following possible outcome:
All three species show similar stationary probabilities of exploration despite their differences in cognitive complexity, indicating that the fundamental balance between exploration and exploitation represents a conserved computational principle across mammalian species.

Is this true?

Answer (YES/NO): NO